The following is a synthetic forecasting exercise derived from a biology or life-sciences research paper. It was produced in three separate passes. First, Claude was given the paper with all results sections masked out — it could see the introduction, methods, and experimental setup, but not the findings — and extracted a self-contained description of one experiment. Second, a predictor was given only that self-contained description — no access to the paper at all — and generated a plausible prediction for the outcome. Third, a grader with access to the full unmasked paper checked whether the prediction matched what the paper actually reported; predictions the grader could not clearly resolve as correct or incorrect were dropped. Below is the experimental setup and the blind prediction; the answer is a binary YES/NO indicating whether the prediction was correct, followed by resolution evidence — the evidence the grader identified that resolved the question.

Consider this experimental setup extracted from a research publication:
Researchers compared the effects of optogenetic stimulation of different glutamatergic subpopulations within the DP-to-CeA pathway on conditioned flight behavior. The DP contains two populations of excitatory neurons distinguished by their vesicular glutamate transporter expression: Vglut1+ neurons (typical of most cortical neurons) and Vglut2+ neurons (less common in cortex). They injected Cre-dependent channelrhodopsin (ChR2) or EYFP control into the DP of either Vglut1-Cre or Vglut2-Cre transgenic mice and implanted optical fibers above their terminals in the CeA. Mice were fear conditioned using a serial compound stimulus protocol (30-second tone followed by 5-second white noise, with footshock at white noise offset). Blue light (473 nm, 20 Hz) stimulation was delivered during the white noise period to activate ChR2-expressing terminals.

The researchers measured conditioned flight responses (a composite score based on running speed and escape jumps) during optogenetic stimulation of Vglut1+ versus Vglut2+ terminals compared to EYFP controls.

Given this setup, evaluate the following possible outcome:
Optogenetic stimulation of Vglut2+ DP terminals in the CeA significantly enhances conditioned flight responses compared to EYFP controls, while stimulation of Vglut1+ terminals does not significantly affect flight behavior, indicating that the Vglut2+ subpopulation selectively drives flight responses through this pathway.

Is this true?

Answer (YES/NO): YES